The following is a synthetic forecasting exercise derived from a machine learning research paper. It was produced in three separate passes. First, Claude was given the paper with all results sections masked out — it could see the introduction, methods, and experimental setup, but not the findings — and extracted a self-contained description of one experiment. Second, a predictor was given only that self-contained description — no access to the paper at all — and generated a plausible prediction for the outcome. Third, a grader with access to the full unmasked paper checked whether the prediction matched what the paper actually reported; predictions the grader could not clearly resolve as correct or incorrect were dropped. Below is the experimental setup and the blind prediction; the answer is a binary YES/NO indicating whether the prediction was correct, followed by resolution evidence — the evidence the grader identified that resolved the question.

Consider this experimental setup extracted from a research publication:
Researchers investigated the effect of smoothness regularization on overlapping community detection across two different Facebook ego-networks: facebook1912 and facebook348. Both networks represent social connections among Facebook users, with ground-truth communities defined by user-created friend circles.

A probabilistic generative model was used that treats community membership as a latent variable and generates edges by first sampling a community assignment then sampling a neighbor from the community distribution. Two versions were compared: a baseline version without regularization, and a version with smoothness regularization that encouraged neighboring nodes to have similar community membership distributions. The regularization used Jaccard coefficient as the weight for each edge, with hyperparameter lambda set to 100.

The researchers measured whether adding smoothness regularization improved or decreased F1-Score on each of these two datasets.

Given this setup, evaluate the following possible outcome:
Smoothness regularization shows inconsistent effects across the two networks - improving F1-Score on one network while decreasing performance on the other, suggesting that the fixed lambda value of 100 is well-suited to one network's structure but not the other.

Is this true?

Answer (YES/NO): YES